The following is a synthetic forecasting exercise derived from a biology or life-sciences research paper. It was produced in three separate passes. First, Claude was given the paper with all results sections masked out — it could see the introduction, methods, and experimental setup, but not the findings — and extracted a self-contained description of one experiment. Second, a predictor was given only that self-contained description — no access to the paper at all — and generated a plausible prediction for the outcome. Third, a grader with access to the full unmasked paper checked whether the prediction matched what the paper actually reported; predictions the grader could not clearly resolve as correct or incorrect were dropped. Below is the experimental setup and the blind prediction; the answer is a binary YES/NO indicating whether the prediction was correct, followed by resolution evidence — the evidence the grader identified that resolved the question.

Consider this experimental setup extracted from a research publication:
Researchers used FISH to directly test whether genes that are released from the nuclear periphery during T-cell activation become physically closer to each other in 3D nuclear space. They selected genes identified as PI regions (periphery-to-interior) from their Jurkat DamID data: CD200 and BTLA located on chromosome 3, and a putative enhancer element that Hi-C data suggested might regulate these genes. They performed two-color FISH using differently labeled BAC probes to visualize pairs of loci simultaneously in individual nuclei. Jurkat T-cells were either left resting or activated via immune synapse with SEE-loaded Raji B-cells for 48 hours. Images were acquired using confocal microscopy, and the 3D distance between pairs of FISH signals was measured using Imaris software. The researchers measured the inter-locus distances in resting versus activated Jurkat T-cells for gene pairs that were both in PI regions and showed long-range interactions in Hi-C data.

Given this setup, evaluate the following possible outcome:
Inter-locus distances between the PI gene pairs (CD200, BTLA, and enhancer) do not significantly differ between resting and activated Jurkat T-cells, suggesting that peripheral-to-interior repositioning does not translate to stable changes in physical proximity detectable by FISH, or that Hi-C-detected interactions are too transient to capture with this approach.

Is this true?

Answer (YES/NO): NO